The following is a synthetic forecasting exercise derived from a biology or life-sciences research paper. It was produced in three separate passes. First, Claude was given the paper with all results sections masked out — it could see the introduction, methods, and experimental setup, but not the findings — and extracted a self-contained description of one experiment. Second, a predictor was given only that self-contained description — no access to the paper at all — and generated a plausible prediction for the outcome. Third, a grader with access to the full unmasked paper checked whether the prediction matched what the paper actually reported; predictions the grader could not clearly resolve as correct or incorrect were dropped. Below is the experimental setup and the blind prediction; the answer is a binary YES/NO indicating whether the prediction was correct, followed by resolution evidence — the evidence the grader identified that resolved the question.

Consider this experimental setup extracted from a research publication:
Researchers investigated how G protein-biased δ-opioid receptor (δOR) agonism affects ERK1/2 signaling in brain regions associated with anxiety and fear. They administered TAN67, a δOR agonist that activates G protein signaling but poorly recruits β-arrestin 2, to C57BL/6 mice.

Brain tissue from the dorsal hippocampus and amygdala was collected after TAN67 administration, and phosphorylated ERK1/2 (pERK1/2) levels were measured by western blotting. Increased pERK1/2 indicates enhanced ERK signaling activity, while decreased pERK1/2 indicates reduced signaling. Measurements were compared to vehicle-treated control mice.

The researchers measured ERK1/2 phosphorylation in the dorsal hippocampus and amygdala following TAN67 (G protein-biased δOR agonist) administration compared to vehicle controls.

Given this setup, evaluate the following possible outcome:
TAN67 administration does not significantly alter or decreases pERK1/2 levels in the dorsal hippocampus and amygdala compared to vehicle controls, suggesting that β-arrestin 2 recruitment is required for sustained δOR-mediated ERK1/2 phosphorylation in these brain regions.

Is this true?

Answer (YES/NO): YES